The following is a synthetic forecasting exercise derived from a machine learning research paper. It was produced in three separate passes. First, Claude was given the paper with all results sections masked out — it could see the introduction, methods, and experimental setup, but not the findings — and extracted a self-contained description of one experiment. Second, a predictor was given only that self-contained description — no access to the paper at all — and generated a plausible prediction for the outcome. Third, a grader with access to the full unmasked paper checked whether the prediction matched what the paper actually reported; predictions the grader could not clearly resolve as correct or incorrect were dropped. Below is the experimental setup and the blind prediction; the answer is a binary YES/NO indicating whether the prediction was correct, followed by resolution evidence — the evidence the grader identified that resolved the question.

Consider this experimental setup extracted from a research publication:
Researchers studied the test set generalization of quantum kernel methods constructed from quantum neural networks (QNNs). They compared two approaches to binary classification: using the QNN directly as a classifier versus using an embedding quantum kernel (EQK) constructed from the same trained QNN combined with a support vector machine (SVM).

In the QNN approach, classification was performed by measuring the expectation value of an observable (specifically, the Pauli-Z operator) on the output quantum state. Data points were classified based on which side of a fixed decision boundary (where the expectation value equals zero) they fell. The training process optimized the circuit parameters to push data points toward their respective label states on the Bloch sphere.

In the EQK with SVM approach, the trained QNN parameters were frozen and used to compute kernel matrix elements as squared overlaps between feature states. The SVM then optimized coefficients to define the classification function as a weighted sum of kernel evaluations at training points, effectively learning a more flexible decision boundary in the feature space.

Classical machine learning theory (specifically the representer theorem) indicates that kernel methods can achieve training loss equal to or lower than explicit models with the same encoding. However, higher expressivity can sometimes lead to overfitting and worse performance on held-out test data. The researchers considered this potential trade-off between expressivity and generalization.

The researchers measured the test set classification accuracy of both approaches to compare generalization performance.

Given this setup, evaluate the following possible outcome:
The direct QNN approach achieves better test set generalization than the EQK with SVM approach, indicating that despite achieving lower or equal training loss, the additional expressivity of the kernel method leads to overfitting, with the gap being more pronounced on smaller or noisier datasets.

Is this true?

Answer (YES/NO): NO